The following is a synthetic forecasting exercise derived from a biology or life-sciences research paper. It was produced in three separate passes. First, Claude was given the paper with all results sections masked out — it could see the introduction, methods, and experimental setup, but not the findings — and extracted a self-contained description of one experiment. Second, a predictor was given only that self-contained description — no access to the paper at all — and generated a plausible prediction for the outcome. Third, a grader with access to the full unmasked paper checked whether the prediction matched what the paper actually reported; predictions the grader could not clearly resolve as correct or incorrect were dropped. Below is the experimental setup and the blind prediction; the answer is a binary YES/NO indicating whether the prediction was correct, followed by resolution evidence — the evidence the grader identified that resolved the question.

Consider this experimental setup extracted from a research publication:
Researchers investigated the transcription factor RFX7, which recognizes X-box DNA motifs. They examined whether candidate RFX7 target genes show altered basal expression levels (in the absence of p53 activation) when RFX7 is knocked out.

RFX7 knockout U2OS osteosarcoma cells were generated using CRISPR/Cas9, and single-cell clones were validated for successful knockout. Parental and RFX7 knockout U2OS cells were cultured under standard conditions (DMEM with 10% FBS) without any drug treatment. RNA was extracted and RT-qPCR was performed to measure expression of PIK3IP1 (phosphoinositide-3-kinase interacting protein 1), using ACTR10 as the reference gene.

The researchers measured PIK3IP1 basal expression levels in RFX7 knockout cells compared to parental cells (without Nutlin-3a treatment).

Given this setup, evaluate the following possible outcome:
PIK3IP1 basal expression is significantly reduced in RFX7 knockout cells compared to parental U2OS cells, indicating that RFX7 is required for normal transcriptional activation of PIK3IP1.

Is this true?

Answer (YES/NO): YES